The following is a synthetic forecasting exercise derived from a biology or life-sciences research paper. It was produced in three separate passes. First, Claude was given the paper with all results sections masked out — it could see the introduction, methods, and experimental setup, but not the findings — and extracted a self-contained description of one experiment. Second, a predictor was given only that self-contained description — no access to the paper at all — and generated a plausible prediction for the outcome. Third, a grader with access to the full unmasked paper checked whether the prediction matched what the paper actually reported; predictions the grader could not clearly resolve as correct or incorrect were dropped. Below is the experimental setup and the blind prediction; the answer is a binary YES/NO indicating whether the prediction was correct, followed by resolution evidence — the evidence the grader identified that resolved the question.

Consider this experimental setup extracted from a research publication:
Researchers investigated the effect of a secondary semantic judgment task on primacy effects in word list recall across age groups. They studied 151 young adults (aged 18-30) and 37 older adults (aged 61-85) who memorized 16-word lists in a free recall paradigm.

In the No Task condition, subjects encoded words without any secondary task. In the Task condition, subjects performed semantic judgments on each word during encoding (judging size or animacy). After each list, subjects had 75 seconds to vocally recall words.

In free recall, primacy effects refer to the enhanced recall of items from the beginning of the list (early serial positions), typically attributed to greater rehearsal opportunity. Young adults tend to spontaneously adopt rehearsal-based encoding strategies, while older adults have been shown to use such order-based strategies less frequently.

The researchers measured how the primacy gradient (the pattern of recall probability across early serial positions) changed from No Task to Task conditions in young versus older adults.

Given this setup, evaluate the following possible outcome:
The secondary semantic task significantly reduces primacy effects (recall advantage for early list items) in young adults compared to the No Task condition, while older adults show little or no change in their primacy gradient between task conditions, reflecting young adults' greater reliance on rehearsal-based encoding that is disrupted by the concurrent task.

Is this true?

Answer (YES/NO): NO